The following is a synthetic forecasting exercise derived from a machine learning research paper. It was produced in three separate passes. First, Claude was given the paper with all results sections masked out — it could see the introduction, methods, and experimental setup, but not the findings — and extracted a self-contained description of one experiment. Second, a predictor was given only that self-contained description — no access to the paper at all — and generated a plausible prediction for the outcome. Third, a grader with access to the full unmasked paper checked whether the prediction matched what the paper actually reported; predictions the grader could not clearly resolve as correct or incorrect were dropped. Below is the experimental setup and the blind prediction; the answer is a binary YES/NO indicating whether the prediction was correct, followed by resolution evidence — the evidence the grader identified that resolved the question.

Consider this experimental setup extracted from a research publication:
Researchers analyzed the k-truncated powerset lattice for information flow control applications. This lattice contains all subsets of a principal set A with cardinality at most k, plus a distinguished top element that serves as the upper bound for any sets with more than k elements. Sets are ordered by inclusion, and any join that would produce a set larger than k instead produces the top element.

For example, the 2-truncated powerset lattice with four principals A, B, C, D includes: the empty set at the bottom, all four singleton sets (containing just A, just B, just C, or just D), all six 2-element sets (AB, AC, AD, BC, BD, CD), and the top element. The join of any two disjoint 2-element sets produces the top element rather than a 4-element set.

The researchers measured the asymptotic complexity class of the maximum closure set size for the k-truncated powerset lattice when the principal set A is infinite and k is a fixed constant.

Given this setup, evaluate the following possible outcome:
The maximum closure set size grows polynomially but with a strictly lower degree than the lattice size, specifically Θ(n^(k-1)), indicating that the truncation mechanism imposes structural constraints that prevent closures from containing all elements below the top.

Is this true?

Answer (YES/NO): NO